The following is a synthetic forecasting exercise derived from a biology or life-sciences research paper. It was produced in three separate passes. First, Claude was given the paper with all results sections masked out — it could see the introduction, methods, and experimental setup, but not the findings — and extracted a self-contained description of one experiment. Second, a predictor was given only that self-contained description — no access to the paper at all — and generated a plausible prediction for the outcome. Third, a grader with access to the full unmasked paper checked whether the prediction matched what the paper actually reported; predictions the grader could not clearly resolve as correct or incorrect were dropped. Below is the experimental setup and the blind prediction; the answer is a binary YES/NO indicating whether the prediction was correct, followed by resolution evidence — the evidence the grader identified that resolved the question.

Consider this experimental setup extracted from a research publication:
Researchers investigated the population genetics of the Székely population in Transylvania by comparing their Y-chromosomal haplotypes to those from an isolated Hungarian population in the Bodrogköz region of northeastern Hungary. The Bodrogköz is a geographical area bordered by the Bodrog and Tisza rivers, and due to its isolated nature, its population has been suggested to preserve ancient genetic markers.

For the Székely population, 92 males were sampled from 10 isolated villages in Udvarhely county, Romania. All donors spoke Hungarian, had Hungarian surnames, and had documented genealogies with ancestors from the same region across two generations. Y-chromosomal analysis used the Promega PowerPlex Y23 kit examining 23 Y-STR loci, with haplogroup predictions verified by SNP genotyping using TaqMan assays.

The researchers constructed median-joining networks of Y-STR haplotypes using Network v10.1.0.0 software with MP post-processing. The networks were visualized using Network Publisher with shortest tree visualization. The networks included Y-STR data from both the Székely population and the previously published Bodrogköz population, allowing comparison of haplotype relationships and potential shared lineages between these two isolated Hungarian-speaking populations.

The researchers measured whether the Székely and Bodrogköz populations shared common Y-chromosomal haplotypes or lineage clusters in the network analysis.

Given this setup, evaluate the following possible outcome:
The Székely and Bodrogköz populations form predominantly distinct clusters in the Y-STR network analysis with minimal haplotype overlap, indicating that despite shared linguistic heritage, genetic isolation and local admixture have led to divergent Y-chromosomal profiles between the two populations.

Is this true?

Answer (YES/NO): NO